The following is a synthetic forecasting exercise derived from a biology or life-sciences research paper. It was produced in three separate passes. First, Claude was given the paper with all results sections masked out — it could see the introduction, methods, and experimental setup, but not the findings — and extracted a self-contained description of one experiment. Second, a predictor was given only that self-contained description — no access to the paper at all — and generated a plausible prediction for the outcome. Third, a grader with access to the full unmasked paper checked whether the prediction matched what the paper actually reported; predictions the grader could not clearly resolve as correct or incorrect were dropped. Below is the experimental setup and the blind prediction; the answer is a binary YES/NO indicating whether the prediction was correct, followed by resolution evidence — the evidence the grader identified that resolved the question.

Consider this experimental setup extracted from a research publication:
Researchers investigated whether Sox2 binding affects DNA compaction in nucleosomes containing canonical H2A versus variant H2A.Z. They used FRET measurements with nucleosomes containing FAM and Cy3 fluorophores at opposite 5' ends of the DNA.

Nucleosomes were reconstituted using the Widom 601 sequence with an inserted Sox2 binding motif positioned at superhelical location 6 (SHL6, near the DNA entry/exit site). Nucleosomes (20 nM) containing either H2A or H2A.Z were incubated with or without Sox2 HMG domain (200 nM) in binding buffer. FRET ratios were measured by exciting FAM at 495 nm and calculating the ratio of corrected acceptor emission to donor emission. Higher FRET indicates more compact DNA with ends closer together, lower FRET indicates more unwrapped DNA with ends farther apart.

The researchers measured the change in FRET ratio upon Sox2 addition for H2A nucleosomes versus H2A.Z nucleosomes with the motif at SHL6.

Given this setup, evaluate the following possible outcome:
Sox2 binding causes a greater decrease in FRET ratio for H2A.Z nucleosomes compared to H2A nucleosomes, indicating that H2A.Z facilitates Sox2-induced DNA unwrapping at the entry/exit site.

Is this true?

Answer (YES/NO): YES